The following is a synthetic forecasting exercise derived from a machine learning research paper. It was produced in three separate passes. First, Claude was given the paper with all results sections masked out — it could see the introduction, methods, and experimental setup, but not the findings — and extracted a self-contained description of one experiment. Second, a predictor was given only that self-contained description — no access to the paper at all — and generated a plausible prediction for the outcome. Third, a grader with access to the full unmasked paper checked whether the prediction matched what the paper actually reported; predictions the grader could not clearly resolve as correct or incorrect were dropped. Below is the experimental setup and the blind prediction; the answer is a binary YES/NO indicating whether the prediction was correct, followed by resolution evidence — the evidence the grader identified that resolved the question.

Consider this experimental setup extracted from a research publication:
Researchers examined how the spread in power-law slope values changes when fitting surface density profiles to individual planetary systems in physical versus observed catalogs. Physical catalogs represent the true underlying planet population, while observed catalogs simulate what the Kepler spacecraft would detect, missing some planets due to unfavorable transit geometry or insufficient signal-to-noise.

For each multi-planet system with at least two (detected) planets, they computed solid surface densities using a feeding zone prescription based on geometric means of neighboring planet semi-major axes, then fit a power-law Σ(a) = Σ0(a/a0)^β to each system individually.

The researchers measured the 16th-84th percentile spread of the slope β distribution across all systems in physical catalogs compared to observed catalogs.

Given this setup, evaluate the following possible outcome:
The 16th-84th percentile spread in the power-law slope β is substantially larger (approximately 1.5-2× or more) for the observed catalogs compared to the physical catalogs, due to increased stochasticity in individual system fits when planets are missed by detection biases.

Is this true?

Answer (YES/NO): NO